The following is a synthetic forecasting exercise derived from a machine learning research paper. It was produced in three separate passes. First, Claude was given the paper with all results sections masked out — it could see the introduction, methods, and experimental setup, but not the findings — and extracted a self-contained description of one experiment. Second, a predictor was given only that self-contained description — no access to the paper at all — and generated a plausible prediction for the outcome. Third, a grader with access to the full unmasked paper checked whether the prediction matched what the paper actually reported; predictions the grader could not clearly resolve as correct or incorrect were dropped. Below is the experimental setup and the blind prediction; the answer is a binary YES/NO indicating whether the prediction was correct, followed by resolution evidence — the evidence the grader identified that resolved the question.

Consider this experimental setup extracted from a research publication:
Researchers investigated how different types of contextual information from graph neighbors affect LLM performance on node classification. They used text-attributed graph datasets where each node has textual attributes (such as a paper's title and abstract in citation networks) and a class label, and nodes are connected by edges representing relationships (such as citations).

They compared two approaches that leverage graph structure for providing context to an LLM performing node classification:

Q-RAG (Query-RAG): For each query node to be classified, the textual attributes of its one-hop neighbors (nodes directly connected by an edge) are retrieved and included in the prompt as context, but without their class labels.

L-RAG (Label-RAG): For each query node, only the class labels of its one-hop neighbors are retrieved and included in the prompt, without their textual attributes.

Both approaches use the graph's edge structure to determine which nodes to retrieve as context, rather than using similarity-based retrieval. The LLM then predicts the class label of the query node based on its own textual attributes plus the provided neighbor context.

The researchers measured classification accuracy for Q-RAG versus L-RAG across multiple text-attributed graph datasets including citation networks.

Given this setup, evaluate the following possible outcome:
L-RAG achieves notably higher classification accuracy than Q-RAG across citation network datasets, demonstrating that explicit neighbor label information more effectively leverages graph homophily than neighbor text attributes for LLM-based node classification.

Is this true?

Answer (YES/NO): YES